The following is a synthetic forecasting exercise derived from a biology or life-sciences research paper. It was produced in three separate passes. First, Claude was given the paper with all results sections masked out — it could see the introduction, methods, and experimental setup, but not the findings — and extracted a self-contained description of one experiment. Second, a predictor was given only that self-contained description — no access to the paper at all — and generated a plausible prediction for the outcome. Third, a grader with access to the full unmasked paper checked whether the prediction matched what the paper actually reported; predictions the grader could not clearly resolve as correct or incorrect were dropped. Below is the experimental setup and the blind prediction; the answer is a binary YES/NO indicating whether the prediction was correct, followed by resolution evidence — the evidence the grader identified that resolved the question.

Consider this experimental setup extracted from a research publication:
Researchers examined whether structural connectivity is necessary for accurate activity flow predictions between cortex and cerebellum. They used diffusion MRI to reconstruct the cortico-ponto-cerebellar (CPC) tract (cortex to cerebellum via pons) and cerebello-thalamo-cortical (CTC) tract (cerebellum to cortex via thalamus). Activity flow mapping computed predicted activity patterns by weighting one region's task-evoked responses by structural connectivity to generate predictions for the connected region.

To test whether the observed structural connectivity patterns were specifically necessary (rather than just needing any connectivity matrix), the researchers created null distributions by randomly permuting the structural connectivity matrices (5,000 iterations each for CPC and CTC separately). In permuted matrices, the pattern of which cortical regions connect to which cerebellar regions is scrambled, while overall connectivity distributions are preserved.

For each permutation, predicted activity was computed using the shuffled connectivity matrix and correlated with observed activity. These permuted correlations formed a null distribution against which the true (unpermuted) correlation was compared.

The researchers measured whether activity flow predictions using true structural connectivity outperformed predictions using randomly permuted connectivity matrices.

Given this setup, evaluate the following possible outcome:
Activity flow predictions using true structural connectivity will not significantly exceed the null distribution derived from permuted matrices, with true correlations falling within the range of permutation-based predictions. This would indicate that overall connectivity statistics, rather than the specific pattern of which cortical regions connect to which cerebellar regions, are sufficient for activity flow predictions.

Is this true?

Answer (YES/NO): NO